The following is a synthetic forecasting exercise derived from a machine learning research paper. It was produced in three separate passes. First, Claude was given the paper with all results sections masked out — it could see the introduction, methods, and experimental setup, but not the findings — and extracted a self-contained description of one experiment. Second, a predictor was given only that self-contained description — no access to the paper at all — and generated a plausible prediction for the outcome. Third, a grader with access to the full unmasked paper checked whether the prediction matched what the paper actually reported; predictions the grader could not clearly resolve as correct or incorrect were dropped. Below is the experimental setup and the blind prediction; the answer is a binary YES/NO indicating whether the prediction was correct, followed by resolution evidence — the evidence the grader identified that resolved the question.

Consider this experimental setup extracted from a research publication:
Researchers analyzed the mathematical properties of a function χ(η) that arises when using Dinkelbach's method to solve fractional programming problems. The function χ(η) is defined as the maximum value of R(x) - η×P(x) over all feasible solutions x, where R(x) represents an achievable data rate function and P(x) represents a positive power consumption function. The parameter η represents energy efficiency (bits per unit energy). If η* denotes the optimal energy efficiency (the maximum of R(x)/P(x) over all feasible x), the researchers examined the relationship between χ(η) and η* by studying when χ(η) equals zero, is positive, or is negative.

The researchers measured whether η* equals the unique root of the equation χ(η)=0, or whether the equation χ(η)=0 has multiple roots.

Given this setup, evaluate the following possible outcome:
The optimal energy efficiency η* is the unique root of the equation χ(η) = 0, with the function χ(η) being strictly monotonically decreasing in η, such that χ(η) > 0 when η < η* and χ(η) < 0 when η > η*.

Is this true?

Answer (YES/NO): YES